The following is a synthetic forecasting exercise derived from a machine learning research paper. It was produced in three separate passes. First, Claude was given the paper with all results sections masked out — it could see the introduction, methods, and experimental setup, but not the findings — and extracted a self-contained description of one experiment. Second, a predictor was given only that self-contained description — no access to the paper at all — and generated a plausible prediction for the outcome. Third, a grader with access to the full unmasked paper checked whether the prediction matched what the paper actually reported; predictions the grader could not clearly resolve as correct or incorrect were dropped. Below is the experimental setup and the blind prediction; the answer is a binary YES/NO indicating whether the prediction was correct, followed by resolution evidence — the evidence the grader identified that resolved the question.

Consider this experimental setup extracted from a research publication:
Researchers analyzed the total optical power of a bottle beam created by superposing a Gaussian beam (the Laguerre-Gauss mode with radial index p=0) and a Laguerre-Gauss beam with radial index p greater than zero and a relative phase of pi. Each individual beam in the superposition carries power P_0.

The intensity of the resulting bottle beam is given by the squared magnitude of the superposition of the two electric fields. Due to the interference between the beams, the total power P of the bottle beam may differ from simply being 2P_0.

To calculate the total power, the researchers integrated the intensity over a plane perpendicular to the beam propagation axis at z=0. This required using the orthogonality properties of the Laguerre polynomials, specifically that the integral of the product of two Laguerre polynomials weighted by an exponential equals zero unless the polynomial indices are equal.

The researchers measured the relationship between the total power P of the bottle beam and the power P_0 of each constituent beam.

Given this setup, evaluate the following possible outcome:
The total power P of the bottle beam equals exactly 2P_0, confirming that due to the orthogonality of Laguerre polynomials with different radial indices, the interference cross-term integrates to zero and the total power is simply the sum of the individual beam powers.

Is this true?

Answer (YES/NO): YES